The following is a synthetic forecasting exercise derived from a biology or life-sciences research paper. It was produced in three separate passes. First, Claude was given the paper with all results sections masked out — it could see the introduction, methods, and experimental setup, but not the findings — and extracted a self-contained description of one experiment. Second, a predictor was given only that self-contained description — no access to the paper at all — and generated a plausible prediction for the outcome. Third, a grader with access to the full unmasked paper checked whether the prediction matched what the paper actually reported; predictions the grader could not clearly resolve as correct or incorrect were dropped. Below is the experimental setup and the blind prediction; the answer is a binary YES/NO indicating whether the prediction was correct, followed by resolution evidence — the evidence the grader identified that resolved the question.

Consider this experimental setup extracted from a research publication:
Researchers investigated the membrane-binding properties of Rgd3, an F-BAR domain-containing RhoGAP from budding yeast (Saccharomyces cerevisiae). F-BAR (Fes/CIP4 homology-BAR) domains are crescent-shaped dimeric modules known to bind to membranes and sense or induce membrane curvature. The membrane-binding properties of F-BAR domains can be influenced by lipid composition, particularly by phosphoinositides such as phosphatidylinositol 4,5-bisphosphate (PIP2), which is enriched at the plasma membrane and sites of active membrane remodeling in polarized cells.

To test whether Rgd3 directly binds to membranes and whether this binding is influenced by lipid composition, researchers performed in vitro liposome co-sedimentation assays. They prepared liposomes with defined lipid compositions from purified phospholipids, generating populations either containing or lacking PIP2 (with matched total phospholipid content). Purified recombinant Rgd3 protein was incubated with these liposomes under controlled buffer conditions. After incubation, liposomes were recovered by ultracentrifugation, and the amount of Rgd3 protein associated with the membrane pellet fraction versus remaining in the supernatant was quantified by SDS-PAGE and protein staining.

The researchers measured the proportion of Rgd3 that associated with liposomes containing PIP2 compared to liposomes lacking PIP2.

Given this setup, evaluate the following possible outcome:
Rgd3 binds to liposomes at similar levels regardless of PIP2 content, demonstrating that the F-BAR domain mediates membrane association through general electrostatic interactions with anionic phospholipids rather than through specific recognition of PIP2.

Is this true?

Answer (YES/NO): NO